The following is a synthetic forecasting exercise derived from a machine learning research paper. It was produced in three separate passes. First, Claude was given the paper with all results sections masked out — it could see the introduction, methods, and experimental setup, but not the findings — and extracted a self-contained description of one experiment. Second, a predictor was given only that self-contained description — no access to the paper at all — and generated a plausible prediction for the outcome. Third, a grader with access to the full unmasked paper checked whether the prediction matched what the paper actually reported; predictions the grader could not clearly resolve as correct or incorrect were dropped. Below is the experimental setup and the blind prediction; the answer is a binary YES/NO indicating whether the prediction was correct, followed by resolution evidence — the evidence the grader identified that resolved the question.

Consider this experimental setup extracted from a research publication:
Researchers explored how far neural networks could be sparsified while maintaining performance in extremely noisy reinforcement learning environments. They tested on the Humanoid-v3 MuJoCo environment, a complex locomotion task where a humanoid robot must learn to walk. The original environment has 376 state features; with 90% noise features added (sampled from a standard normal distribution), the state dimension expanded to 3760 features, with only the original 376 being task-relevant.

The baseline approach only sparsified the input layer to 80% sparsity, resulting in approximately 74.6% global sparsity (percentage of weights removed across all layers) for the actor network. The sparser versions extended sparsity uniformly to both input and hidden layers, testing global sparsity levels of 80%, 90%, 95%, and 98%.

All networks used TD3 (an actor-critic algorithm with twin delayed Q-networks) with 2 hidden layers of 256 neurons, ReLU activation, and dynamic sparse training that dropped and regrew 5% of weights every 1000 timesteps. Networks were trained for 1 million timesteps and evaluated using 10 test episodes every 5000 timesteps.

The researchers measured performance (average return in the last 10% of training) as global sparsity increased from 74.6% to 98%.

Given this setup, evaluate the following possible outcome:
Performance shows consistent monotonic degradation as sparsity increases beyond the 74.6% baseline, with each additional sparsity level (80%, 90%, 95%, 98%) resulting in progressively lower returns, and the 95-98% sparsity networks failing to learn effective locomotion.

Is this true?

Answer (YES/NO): NO